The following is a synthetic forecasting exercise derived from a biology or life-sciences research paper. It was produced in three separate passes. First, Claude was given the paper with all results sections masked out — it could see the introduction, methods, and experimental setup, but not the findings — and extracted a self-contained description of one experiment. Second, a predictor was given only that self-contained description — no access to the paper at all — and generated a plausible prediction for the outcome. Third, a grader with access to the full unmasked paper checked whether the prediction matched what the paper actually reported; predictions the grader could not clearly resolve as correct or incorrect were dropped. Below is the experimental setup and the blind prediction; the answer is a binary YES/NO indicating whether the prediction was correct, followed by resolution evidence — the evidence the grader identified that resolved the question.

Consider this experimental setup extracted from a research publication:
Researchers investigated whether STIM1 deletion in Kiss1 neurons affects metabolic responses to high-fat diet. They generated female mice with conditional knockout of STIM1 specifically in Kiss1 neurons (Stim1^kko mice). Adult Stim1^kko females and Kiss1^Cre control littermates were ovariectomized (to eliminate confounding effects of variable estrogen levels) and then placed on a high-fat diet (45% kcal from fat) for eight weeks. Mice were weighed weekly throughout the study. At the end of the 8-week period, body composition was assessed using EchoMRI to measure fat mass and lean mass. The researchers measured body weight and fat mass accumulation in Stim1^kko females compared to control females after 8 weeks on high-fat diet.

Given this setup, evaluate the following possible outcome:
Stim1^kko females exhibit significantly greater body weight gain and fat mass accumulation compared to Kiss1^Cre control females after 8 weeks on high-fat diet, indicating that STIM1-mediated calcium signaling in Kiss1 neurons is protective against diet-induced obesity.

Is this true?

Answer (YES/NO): NO